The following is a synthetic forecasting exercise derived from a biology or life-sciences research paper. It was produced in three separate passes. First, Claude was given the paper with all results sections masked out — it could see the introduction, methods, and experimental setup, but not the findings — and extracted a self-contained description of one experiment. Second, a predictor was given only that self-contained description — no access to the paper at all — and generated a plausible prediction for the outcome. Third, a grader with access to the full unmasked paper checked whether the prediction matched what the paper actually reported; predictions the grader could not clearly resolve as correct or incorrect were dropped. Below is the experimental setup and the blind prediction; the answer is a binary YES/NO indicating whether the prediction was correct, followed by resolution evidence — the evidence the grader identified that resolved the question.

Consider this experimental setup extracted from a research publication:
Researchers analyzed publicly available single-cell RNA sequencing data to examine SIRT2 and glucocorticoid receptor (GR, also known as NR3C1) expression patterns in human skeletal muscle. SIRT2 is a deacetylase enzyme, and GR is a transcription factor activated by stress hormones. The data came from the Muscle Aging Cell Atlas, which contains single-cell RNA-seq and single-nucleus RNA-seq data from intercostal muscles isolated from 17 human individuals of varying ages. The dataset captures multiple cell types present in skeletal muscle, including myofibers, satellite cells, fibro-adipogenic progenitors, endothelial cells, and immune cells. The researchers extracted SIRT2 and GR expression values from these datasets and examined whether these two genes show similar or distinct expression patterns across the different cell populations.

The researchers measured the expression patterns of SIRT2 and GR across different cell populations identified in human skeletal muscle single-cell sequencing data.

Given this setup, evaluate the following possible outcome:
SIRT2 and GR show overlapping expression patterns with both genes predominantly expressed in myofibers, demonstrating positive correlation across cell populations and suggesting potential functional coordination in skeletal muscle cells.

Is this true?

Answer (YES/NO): NO